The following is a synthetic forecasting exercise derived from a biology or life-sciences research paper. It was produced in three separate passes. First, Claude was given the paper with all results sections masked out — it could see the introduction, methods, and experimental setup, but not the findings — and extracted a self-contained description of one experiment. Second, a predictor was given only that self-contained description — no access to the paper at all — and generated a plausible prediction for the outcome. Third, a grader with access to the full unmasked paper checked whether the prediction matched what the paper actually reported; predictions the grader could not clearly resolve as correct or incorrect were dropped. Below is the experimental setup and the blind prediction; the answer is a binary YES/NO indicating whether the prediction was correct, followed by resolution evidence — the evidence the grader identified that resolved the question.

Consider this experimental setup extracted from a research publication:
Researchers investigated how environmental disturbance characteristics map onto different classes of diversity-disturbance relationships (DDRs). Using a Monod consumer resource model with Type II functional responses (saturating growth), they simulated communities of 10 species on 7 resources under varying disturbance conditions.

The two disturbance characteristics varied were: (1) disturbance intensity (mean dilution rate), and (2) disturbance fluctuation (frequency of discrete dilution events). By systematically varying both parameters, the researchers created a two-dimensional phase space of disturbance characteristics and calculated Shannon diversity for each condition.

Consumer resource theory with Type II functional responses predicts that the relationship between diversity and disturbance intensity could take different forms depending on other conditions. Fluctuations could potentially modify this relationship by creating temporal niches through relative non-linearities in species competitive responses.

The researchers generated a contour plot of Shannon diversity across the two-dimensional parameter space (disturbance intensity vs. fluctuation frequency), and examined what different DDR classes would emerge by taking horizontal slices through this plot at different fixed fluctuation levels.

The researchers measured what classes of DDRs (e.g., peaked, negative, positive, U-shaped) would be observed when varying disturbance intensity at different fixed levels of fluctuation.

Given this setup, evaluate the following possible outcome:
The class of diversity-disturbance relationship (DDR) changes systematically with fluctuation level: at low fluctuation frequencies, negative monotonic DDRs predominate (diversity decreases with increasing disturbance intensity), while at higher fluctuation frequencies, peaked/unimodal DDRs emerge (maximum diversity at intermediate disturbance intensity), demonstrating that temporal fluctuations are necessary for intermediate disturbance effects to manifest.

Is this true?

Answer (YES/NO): NO